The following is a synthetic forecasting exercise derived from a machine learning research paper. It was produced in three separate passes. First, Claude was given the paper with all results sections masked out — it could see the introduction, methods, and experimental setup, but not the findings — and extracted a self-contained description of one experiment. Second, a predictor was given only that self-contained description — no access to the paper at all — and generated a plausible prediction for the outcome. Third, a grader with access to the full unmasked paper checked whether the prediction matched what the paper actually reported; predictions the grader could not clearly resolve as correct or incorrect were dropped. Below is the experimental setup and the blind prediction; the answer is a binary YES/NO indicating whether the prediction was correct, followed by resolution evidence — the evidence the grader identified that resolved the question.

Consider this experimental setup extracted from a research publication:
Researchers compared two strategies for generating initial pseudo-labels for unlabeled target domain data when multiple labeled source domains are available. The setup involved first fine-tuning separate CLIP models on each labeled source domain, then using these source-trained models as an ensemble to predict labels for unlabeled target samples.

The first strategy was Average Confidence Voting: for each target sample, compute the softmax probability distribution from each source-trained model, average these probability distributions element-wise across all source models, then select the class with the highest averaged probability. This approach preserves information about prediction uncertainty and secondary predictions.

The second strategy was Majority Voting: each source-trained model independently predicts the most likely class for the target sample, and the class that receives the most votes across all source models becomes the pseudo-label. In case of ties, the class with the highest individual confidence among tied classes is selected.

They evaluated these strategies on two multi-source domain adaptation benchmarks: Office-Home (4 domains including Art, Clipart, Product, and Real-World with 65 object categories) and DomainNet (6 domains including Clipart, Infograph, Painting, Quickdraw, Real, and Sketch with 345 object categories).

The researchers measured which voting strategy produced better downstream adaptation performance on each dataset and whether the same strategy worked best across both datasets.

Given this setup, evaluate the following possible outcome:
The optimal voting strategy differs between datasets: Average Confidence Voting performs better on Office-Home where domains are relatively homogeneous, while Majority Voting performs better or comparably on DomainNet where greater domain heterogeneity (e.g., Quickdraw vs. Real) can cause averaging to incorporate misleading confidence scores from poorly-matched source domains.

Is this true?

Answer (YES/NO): YES